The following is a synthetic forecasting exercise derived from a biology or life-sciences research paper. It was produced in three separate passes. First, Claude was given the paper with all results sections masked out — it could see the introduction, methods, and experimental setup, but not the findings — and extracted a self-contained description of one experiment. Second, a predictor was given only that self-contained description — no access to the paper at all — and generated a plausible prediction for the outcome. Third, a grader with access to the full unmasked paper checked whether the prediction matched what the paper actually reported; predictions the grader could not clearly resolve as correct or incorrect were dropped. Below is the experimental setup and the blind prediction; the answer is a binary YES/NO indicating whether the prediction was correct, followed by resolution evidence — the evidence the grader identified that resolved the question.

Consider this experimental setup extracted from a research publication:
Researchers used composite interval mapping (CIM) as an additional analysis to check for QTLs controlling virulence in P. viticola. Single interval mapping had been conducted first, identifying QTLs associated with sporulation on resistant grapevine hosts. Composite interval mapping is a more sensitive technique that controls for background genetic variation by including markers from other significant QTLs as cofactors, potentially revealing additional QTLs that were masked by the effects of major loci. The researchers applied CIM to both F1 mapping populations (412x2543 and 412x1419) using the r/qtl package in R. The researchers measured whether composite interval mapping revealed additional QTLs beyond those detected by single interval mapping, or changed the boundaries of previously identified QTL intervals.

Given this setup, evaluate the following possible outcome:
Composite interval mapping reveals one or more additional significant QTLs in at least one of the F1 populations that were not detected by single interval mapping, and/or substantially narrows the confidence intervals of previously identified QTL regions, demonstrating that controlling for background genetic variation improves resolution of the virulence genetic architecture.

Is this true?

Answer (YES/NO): NO